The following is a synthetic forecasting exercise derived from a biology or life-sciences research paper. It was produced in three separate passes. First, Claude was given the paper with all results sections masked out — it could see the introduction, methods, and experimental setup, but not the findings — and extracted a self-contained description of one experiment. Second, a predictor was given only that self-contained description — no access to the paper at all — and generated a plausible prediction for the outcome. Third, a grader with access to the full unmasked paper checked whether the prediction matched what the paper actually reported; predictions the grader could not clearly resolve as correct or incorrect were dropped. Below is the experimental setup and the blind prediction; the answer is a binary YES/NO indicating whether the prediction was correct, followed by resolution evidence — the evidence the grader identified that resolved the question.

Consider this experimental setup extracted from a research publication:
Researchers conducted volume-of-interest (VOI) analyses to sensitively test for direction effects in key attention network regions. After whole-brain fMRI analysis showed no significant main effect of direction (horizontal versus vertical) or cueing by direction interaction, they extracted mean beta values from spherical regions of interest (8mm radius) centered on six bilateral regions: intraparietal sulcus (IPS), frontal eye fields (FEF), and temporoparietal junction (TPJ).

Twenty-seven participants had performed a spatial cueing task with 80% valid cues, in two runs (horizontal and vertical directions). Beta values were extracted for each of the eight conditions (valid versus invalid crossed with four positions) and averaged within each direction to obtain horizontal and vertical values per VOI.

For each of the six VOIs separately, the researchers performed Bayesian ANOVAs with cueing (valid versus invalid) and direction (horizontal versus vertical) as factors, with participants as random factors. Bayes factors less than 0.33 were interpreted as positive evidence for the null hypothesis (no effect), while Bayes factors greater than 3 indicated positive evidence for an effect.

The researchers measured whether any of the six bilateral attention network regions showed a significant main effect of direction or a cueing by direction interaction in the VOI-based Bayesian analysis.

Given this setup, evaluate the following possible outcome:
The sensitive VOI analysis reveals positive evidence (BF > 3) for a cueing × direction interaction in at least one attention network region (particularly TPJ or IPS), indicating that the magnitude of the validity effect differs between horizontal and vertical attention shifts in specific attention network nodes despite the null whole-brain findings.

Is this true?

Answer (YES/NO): NO